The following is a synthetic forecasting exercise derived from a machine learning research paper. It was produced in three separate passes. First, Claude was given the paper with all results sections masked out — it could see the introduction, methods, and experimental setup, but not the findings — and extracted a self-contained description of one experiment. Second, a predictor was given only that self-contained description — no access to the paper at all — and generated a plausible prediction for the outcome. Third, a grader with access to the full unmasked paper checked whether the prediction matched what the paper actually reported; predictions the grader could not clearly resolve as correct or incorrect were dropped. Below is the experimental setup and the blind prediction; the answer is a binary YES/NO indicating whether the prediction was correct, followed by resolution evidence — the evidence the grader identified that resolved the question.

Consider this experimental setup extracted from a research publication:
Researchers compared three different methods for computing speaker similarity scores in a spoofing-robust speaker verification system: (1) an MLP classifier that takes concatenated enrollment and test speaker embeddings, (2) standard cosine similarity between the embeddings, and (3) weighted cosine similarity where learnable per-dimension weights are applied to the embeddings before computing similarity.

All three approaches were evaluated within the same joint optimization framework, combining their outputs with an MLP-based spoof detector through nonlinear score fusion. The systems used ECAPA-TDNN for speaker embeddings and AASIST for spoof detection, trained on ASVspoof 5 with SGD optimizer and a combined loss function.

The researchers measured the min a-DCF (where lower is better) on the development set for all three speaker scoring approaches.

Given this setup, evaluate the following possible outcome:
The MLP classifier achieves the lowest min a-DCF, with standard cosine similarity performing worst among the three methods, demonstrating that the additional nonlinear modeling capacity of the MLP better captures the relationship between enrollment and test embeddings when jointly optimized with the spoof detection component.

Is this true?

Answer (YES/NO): NO